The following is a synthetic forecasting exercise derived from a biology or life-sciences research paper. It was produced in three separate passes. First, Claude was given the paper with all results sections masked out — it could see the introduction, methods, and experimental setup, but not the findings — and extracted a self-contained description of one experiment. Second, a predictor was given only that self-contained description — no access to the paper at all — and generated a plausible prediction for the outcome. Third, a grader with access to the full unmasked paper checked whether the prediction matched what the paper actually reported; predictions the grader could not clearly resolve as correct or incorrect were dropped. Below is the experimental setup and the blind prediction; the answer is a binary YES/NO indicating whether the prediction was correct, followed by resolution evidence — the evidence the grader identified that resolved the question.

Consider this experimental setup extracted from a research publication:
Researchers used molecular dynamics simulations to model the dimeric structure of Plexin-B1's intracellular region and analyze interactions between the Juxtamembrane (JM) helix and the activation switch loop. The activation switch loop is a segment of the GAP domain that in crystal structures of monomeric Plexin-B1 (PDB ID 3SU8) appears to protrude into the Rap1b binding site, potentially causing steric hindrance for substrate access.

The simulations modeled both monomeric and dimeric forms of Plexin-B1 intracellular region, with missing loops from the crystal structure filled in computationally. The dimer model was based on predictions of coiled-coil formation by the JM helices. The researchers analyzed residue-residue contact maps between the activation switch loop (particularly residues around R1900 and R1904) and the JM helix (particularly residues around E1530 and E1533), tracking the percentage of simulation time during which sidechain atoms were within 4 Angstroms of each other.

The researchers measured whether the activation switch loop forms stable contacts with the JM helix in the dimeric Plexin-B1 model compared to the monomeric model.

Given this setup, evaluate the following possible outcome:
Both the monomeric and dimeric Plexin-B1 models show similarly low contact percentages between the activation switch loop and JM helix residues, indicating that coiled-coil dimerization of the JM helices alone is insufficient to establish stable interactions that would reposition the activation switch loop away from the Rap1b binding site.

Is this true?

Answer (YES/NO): NO